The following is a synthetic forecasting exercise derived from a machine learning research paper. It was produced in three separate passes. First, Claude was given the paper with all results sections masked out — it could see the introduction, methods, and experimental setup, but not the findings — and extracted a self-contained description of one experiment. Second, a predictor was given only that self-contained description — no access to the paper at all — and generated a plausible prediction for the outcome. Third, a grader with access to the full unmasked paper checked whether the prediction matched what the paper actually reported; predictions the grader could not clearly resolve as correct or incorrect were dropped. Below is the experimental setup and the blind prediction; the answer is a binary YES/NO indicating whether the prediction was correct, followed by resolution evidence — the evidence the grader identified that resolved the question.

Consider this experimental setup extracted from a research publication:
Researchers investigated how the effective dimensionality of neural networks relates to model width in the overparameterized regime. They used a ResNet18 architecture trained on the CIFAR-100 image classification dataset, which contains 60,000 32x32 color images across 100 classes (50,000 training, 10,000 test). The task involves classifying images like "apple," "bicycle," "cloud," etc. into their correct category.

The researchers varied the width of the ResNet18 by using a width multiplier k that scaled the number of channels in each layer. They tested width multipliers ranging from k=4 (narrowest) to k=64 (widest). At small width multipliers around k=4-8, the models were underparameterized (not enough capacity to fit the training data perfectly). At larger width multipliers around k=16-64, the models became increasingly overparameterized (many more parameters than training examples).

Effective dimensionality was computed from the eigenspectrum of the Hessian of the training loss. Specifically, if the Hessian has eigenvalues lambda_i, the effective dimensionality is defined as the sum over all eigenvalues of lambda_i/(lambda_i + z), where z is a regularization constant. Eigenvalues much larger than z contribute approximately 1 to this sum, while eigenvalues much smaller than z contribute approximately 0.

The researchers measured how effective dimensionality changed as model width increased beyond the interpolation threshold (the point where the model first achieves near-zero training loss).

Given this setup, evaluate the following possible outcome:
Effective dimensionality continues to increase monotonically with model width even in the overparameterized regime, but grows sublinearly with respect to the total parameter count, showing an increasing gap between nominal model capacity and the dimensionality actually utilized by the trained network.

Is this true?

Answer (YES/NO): NO